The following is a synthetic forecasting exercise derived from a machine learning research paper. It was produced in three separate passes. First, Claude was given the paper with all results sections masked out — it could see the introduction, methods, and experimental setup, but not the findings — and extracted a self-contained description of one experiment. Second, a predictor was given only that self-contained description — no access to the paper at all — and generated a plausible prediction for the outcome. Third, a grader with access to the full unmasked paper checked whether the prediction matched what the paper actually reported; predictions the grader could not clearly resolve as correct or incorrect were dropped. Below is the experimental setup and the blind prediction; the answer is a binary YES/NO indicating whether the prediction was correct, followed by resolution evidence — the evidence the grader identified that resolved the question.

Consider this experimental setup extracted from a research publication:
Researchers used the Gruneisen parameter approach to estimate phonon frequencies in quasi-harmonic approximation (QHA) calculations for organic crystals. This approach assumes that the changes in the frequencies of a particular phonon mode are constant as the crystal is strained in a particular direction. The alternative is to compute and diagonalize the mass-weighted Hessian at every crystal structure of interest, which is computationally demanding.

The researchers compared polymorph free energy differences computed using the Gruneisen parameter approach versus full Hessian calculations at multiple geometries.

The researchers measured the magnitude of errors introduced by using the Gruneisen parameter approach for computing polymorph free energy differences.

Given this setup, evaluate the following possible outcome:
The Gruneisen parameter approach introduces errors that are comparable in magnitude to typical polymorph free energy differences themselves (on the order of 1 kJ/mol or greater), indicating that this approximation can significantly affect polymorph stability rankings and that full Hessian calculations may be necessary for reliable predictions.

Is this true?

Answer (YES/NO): NO